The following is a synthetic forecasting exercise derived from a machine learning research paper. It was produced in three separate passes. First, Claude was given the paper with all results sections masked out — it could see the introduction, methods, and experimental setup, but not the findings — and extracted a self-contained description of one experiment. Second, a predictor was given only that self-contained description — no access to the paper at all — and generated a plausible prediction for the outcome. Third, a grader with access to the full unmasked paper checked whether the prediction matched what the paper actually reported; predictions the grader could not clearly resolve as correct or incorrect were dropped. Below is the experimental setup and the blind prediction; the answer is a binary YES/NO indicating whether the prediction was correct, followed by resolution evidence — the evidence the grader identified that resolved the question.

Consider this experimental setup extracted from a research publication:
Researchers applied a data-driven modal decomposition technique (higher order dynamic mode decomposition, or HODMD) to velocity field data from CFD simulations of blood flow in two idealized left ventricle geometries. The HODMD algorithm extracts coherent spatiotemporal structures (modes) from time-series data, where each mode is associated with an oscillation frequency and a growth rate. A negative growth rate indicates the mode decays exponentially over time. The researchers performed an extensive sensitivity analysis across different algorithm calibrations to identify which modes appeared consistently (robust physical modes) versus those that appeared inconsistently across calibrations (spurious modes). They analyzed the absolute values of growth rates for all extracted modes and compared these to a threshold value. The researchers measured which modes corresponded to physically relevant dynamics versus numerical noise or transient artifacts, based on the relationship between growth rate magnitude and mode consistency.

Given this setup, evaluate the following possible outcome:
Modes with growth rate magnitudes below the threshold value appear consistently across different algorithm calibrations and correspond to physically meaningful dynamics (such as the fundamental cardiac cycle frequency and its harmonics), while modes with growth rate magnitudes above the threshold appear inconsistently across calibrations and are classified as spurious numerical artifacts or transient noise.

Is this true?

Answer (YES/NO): YES